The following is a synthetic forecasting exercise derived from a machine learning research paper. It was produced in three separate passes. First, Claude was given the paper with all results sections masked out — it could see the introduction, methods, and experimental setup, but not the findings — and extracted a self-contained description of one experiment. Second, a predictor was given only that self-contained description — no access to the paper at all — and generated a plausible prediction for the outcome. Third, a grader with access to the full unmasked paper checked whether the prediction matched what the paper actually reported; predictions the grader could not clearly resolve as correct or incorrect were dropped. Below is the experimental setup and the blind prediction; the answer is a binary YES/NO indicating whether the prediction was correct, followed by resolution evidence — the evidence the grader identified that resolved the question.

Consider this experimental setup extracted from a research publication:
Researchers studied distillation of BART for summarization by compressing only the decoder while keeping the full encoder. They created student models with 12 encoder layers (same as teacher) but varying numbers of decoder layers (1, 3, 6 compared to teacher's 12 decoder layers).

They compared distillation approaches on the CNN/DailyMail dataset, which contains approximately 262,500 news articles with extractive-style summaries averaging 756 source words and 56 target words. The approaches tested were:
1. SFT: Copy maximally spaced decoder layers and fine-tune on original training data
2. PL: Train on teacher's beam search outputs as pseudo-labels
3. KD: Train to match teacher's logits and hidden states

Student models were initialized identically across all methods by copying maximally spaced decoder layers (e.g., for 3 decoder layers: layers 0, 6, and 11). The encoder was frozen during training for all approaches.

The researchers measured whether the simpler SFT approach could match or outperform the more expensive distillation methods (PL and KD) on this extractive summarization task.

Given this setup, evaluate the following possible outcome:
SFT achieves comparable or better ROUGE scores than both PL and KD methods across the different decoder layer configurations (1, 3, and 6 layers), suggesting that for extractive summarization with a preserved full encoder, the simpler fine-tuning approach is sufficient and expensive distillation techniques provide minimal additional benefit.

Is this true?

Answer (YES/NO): YES